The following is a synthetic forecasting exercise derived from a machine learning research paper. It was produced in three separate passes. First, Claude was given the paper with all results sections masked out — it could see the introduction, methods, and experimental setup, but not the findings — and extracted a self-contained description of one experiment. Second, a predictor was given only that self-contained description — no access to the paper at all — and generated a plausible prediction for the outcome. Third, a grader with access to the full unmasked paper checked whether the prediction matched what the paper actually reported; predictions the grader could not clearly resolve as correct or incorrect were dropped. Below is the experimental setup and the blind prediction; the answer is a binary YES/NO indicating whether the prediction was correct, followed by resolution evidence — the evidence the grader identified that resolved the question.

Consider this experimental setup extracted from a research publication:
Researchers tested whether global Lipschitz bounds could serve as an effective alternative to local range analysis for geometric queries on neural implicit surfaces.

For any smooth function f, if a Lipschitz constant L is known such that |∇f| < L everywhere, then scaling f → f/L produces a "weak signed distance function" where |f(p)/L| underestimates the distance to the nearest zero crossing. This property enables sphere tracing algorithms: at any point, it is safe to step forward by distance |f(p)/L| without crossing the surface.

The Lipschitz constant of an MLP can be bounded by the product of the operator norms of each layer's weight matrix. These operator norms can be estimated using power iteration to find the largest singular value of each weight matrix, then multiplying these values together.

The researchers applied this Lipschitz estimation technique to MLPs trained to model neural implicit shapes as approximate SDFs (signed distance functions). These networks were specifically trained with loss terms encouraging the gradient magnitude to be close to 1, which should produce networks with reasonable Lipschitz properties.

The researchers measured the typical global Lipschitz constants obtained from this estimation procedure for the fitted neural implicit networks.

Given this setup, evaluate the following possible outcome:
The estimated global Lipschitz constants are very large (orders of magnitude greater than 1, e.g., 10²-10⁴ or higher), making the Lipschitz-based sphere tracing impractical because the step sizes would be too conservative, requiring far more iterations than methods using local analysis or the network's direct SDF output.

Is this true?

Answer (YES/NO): YES